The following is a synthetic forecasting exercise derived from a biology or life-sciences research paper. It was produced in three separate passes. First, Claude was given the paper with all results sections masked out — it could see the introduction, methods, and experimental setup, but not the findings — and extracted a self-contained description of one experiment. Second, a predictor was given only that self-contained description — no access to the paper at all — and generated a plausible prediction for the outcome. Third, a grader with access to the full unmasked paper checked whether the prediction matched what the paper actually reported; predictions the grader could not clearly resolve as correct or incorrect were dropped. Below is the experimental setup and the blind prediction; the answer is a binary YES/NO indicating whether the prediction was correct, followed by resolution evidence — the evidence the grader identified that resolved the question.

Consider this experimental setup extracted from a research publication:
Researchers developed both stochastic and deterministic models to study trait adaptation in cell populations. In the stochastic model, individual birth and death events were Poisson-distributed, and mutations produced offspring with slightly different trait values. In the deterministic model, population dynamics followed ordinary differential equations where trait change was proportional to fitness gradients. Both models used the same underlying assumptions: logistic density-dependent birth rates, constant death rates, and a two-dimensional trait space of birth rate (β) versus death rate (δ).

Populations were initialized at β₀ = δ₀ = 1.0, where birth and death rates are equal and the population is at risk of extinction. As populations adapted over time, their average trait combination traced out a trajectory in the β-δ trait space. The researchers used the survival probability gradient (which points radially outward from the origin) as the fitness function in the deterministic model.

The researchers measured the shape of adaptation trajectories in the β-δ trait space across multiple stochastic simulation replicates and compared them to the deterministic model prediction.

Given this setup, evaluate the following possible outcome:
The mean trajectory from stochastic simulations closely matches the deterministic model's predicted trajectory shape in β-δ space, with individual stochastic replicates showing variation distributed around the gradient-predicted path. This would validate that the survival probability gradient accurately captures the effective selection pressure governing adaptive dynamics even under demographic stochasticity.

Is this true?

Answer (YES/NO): NO